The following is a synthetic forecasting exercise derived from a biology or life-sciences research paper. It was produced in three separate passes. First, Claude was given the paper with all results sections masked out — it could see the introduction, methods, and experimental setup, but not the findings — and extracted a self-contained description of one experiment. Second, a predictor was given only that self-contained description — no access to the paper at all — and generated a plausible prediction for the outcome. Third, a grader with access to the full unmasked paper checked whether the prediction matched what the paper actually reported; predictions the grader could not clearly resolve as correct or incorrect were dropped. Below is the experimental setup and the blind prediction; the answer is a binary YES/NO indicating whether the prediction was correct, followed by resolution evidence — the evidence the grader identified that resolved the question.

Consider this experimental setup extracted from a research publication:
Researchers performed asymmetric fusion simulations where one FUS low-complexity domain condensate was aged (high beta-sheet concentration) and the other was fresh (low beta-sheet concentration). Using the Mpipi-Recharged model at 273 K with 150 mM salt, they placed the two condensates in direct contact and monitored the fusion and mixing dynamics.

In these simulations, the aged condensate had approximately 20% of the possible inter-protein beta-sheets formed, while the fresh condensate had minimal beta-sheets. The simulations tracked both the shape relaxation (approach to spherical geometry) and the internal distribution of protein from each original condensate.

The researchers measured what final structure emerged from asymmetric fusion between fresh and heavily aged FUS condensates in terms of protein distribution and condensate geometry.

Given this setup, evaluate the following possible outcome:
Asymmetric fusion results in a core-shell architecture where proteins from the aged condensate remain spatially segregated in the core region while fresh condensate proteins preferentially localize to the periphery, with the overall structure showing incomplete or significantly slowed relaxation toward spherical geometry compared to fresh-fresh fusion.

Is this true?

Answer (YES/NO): NO